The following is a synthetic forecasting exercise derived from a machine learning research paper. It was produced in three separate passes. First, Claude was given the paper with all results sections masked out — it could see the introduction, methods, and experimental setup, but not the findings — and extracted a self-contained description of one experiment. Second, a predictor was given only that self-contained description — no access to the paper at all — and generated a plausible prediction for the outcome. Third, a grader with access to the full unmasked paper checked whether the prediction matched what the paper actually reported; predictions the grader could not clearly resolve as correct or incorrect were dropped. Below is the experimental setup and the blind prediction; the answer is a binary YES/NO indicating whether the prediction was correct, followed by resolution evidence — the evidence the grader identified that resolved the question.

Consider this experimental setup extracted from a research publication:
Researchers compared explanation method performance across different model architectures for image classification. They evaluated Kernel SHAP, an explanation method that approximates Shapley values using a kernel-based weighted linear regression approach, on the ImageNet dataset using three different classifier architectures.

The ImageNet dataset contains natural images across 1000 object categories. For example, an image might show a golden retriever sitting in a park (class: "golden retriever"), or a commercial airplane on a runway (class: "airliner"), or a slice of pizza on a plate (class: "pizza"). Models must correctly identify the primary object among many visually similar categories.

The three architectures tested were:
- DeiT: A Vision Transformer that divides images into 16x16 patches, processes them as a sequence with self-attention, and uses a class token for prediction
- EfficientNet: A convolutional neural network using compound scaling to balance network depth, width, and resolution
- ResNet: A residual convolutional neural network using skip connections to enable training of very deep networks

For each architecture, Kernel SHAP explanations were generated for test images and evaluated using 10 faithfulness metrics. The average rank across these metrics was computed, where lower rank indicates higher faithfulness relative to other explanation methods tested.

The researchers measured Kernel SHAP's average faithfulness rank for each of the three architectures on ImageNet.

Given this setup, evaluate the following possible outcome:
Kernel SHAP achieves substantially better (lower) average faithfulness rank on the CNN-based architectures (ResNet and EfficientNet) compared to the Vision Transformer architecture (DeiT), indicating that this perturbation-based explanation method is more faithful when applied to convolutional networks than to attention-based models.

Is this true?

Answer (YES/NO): NO